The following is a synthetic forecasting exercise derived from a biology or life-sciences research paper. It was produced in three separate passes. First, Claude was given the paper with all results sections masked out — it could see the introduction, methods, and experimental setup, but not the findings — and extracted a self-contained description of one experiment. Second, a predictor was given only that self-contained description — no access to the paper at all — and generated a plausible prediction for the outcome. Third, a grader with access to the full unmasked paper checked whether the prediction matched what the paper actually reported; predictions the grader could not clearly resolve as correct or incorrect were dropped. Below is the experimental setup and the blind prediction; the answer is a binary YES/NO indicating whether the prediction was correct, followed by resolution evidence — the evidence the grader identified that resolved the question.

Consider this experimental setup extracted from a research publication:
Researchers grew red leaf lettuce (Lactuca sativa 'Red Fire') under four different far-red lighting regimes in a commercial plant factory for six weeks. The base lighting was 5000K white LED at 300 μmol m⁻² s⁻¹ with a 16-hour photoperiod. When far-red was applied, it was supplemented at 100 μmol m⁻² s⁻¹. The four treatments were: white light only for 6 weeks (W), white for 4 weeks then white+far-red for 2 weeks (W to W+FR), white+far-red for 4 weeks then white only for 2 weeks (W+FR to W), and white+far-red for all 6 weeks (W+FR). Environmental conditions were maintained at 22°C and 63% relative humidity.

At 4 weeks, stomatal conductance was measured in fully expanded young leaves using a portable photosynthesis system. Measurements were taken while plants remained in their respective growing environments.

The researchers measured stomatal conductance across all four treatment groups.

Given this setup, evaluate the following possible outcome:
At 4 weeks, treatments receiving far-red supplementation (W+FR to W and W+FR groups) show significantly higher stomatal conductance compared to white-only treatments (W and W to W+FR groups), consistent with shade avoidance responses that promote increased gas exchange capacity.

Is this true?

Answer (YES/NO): NO